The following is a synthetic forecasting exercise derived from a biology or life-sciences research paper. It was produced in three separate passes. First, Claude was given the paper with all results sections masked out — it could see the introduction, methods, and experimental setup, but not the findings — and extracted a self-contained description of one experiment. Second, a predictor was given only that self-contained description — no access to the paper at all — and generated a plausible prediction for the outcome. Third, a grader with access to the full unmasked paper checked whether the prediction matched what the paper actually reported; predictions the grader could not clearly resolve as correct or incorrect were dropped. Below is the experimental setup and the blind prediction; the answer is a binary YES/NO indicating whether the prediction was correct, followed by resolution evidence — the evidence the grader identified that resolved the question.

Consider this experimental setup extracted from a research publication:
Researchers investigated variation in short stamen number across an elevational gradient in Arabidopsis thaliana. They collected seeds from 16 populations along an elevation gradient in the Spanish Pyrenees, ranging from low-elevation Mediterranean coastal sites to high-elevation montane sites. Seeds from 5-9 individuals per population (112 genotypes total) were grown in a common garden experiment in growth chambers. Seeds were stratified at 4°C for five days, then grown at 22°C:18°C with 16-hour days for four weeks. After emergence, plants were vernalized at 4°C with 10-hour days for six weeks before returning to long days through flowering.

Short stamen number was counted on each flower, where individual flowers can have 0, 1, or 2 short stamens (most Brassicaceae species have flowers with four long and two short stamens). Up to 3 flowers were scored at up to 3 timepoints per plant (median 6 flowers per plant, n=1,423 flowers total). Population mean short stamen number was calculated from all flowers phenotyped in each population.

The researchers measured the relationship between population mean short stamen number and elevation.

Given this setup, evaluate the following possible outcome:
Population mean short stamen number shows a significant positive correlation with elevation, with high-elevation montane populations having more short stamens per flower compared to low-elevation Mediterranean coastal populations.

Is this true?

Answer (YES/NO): YES